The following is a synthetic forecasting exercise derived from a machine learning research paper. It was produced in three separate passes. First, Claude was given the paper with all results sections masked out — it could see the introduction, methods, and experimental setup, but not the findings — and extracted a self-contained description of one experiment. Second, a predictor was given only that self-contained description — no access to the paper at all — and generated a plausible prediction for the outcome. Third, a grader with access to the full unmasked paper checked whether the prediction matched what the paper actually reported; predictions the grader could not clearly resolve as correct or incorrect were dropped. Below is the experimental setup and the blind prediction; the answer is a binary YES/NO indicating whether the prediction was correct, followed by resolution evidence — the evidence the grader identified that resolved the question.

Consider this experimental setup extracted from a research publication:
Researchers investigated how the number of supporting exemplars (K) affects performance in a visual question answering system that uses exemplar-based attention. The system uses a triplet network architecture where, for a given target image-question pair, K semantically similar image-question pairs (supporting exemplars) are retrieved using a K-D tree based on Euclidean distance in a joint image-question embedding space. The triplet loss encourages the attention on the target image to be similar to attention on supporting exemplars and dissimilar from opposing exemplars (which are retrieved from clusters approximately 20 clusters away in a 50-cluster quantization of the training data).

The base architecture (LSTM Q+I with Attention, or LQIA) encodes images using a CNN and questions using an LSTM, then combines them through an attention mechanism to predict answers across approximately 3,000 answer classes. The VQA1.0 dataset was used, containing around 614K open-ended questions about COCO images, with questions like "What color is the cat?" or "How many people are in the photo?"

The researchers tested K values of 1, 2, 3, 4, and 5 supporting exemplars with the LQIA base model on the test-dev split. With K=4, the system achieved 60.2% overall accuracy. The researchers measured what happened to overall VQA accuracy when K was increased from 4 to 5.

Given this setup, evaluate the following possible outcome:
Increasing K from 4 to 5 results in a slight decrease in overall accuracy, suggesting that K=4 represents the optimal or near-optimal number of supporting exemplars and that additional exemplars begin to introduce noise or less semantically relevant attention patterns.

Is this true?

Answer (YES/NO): NO